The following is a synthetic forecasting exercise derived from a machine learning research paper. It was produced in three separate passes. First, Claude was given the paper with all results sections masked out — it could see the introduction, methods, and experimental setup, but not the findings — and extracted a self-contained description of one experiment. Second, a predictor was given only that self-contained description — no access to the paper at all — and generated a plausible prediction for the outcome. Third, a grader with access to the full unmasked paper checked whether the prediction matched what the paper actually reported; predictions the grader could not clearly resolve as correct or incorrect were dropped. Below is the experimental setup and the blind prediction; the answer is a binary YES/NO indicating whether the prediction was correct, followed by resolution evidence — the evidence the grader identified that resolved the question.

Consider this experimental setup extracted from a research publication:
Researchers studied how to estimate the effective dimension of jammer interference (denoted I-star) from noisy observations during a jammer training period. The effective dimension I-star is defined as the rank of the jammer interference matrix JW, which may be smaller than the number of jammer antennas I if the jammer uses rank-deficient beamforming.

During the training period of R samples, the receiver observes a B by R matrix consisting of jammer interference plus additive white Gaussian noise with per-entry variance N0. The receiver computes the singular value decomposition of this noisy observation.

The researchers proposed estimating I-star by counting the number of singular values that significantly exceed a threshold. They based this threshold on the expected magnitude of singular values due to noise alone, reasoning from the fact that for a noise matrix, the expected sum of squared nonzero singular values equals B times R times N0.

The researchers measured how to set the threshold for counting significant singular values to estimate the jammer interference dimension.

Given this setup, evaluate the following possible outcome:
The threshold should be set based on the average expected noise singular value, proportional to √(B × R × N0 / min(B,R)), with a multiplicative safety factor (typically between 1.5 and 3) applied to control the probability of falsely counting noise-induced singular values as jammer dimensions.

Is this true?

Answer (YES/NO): YES